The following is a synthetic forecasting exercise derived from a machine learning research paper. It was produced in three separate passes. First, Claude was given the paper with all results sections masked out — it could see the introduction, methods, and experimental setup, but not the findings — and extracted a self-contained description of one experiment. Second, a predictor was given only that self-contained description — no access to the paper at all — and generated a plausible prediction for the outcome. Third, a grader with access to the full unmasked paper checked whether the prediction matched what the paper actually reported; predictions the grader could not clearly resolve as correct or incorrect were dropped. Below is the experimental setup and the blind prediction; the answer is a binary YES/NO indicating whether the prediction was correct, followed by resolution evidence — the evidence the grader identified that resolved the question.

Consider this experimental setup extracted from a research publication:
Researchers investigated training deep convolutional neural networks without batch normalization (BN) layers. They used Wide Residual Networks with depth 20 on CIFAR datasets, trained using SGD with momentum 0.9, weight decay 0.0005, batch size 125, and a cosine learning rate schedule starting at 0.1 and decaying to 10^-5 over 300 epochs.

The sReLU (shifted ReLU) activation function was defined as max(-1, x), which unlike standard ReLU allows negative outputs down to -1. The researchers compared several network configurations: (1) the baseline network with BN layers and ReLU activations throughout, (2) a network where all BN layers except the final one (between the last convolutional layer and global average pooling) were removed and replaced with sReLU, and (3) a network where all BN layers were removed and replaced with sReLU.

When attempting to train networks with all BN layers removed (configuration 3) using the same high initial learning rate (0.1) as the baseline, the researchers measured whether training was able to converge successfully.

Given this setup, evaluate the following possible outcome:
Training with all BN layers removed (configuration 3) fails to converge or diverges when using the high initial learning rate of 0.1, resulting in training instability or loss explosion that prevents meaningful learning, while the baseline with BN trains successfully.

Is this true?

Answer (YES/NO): YES